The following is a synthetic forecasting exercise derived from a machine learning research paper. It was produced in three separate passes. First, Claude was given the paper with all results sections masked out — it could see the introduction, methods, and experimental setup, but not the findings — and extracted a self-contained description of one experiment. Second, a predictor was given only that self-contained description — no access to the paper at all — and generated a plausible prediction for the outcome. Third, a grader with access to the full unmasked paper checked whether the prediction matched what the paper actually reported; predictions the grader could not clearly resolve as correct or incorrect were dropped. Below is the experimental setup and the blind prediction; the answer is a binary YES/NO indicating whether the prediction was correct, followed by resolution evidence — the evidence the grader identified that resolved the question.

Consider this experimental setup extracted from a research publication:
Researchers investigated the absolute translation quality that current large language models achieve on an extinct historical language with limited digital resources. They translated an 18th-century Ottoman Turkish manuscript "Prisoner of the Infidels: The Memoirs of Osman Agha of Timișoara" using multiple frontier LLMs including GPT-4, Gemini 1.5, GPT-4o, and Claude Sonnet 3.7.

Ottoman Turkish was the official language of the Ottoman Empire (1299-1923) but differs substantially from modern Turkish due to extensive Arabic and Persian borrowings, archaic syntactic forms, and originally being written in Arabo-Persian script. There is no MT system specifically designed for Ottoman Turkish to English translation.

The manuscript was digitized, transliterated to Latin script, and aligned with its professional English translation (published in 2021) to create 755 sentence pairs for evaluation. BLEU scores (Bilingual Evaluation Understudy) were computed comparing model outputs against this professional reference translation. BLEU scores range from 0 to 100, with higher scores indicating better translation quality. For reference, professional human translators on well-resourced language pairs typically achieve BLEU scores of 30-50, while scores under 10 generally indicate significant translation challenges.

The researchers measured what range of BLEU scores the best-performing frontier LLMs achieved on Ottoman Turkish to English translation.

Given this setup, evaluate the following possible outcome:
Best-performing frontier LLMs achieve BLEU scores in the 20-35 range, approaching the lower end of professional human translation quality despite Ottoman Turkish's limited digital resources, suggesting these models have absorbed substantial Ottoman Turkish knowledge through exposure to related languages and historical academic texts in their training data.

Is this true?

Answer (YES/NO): NO